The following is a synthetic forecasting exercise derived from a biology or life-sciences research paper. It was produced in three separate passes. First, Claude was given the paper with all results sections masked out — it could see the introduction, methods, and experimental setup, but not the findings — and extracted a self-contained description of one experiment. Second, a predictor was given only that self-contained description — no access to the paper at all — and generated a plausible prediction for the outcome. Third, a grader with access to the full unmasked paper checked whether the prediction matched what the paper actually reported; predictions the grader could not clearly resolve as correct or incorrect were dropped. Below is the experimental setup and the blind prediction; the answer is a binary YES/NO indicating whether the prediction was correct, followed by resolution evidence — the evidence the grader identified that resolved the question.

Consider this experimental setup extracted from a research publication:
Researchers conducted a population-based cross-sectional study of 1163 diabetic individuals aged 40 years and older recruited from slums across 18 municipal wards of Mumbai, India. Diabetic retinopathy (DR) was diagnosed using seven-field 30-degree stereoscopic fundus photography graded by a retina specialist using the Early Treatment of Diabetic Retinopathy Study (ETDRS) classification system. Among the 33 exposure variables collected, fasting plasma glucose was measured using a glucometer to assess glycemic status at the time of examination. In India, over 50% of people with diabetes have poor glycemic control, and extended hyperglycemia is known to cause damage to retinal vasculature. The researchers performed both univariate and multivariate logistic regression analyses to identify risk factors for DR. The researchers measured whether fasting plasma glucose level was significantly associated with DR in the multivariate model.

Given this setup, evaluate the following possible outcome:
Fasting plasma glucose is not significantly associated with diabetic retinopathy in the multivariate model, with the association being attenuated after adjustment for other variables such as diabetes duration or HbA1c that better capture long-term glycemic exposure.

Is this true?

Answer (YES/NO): NO